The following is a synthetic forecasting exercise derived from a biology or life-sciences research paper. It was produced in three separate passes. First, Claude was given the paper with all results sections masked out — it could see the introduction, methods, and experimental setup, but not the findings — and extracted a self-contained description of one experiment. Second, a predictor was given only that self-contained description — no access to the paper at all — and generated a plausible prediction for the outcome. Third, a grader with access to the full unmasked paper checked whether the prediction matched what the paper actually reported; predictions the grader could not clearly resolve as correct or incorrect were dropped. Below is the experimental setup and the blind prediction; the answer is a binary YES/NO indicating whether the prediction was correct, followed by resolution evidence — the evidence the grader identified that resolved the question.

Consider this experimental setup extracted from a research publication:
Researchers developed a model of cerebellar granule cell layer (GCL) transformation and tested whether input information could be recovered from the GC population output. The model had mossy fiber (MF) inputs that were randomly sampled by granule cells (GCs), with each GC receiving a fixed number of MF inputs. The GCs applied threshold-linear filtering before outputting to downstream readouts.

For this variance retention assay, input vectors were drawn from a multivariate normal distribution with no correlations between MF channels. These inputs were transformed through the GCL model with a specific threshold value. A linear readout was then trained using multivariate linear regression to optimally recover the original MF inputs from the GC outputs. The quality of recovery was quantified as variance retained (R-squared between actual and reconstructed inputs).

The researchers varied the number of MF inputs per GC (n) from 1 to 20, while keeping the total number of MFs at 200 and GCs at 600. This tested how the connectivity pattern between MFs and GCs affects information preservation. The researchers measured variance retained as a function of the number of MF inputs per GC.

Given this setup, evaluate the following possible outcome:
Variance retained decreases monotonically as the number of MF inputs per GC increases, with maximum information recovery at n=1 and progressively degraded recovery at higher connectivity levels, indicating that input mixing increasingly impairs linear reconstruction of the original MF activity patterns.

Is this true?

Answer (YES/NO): NO